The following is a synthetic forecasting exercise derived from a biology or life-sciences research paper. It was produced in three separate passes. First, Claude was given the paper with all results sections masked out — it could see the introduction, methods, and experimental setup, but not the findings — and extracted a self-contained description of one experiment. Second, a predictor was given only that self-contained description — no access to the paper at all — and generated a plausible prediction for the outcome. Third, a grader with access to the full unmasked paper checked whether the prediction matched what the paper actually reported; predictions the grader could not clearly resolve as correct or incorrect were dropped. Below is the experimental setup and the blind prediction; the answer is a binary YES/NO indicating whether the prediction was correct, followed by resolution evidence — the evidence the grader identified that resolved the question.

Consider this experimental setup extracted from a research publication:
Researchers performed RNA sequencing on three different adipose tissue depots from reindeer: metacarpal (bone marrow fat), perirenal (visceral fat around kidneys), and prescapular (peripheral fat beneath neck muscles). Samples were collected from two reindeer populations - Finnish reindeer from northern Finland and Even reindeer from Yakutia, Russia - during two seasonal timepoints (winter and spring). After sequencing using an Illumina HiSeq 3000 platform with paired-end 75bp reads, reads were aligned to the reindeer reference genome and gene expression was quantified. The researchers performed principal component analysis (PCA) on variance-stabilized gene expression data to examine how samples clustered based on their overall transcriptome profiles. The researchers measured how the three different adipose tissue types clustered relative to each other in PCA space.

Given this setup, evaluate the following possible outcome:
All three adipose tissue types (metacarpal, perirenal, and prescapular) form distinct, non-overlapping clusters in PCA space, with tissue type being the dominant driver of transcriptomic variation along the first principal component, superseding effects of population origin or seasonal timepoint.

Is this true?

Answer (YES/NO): NO